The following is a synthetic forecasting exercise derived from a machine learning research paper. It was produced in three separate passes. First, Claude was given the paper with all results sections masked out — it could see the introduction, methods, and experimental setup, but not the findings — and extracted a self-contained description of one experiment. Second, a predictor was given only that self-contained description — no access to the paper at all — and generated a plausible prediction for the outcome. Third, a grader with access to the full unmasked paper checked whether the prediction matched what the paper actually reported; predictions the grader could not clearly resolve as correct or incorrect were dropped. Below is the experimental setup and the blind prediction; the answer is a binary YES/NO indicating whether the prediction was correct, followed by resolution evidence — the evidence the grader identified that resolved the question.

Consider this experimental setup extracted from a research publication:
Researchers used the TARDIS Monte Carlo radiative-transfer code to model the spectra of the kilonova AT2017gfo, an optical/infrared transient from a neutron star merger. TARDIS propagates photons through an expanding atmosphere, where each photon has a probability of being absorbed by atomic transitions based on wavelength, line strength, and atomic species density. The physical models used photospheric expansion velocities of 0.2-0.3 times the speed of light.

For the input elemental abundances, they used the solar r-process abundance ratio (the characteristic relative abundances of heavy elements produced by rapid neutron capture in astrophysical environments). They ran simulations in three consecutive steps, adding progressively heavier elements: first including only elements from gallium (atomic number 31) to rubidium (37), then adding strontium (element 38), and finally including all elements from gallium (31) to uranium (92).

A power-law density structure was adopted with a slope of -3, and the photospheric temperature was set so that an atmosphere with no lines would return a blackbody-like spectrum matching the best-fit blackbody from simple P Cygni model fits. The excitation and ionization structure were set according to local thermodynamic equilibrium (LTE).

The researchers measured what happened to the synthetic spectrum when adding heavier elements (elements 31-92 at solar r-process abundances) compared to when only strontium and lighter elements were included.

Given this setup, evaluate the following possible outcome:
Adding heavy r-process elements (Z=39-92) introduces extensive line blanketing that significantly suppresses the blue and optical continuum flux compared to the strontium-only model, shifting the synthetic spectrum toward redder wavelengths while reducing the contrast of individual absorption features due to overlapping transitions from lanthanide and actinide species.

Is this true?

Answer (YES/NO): YES